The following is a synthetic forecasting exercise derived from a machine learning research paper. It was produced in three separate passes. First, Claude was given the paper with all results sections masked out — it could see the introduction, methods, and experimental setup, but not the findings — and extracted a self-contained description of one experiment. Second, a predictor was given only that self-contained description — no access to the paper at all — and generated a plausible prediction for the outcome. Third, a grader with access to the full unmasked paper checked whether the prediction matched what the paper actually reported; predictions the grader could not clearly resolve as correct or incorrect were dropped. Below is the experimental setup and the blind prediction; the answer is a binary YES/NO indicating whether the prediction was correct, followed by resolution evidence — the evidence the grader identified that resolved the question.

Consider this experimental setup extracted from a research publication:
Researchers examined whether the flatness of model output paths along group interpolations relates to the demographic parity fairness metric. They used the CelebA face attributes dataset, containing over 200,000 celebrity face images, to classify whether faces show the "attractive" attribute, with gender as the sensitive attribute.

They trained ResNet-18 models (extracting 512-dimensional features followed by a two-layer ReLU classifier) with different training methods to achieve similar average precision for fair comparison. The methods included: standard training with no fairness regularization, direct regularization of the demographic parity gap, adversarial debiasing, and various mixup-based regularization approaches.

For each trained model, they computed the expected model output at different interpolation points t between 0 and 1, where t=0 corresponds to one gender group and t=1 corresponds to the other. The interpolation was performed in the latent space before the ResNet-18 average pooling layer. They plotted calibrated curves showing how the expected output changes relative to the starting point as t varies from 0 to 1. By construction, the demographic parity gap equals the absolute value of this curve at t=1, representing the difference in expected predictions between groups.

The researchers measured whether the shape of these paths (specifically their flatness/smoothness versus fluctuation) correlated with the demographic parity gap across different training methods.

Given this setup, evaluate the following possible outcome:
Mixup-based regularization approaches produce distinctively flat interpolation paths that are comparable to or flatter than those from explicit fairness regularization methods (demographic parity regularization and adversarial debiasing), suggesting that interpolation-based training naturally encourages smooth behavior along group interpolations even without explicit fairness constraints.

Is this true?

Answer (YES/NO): NO